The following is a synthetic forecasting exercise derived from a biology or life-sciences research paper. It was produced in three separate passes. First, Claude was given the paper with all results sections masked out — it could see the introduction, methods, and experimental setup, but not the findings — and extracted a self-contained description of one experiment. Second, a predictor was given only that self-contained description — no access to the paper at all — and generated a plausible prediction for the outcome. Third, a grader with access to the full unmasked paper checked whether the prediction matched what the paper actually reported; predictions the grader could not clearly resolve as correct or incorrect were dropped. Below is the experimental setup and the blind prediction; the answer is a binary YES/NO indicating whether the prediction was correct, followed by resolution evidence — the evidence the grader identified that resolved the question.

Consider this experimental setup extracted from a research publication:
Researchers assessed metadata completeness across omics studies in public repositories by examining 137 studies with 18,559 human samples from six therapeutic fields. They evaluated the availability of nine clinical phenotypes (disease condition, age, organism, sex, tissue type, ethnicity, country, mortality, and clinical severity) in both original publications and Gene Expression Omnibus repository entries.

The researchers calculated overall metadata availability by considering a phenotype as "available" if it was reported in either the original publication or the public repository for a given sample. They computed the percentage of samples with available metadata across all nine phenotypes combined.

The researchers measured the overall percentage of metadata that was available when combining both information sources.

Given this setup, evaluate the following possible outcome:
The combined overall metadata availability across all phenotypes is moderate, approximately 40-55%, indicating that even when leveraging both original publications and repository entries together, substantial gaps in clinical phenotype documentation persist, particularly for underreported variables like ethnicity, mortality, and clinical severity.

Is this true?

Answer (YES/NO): NO